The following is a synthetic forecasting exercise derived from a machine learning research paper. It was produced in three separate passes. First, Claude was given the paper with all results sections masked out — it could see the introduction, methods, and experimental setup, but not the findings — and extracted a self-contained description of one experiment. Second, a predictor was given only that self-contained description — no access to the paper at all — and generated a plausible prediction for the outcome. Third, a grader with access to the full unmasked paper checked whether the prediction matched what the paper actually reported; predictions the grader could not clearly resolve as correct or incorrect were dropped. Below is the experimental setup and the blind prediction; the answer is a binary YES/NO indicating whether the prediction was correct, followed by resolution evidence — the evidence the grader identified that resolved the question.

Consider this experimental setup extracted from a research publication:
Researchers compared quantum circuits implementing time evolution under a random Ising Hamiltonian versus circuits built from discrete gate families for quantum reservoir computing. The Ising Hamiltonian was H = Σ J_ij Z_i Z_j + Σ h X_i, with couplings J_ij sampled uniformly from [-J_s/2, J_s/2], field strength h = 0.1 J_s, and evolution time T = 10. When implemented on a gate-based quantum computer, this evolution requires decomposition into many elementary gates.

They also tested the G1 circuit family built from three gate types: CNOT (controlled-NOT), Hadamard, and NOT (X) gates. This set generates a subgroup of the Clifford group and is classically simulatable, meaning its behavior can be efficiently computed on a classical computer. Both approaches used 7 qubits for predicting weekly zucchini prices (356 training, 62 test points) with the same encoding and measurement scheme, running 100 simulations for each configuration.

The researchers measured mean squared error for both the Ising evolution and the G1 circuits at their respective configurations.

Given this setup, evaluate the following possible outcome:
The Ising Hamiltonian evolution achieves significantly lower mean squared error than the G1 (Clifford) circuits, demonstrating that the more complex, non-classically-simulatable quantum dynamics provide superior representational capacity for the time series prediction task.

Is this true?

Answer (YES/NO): YES